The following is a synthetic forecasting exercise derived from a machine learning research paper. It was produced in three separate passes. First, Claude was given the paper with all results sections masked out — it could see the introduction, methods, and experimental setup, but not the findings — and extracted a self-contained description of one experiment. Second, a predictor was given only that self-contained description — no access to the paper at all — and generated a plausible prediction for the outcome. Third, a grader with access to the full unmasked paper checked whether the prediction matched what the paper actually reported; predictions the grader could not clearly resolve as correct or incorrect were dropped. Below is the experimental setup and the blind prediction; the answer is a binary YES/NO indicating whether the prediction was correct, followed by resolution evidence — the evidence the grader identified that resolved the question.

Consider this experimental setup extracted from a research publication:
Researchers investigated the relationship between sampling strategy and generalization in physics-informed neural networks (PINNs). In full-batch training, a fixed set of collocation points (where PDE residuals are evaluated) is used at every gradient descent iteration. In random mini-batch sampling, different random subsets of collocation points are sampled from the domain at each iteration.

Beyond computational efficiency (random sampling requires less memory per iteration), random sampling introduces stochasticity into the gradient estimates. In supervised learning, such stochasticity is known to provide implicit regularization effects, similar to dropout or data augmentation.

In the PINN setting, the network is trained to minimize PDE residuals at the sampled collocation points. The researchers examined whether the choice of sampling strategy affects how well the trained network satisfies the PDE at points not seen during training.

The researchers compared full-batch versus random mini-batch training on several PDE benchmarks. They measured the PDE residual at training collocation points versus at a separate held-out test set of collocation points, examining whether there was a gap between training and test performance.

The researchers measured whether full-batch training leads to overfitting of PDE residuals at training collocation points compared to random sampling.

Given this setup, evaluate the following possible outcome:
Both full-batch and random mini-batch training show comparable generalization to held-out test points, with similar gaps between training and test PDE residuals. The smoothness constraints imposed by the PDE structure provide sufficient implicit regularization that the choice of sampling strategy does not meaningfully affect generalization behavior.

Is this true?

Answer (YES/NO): NO